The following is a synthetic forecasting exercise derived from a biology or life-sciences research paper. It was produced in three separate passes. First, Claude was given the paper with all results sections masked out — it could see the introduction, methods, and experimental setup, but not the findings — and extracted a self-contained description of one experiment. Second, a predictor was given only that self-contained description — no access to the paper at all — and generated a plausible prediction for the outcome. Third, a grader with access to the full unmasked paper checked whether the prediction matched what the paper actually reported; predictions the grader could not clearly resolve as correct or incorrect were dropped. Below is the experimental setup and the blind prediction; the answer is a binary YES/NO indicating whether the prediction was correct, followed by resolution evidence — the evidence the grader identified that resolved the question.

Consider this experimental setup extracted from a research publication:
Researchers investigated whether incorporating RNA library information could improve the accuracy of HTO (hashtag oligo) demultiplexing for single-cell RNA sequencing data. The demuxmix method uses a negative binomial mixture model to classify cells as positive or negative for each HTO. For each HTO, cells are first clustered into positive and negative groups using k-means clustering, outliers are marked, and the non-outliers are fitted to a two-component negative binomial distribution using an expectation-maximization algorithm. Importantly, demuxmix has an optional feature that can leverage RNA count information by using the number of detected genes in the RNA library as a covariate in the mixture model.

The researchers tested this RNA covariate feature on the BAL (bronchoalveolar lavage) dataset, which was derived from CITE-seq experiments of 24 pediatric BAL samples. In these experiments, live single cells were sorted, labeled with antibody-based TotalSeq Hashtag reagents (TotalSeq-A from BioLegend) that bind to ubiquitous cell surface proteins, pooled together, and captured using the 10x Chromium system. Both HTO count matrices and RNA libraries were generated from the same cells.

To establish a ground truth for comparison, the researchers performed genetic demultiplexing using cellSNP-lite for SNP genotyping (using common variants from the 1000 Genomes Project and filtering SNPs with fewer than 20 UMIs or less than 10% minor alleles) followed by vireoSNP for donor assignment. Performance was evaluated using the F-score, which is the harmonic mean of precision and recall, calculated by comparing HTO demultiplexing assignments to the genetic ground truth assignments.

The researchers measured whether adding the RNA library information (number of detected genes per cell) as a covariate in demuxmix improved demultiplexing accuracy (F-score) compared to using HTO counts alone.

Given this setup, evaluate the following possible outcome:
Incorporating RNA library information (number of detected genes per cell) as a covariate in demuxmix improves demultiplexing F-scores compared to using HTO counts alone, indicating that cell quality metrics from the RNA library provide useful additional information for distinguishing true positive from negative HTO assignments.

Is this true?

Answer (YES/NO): NO